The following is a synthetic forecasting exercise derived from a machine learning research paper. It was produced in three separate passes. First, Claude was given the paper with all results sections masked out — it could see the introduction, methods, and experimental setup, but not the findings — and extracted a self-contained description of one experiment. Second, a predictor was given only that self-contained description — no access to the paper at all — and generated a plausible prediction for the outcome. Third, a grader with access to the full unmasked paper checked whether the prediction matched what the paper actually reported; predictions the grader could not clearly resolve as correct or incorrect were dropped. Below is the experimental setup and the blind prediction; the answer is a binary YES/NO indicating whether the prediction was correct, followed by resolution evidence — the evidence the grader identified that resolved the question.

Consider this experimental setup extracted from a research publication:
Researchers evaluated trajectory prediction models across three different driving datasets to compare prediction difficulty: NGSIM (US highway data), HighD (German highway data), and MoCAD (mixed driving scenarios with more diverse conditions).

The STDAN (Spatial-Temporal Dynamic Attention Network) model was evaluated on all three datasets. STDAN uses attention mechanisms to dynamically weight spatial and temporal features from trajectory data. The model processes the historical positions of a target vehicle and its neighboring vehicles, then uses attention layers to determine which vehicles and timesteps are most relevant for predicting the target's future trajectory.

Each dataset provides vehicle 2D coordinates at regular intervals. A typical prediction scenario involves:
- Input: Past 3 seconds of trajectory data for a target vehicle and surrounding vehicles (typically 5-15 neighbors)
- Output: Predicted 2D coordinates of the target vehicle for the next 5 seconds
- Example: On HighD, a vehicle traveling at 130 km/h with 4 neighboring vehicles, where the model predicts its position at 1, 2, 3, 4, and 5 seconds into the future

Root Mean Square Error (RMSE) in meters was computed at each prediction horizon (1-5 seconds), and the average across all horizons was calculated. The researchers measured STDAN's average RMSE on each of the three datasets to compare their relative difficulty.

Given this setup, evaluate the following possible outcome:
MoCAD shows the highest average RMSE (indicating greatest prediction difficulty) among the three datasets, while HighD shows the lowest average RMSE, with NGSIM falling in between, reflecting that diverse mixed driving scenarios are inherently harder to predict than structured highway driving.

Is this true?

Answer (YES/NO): NO